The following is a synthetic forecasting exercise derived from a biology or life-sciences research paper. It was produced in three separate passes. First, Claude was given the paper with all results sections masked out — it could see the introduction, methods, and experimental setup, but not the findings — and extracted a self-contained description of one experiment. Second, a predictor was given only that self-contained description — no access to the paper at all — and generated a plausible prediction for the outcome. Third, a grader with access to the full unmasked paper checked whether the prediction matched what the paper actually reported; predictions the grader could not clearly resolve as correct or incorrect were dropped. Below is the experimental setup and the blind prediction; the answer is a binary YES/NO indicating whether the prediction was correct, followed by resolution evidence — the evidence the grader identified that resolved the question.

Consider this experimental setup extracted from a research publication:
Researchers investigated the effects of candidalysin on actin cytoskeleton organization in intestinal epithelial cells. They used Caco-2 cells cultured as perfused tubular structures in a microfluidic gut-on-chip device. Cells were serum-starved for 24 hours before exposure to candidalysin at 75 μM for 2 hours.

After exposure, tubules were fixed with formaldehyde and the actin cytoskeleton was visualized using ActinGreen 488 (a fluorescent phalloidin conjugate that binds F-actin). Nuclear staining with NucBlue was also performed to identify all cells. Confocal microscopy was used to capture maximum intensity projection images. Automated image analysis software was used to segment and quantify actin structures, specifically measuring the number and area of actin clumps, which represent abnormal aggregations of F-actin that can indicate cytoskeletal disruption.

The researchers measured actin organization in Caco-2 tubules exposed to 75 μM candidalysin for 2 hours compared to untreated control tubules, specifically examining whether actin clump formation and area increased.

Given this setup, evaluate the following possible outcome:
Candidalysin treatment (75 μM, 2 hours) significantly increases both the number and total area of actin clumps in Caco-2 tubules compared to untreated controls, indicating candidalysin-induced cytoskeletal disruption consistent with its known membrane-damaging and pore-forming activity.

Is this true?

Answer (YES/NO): YES